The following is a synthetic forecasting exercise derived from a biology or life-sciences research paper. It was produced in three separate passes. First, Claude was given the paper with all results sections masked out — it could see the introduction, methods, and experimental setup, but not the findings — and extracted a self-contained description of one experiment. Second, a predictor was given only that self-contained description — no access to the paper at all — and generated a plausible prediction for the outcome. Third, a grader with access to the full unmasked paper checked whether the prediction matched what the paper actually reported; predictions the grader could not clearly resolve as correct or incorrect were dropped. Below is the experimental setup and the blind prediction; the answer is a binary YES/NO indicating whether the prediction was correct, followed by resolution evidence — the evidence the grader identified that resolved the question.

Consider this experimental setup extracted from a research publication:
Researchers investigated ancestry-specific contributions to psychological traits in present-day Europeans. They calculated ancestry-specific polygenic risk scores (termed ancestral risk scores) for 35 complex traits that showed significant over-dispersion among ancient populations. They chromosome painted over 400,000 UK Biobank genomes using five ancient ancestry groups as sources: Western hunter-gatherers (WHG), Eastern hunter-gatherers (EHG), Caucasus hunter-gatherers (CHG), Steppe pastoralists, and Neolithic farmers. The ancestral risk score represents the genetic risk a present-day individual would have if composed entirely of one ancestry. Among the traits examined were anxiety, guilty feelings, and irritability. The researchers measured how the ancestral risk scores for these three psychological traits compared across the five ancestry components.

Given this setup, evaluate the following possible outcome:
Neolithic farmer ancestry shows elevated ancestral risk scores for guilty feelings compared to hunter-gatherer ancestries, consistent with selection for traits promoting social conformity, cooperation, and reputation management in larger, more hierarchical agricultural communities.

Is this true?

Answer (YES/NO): YES